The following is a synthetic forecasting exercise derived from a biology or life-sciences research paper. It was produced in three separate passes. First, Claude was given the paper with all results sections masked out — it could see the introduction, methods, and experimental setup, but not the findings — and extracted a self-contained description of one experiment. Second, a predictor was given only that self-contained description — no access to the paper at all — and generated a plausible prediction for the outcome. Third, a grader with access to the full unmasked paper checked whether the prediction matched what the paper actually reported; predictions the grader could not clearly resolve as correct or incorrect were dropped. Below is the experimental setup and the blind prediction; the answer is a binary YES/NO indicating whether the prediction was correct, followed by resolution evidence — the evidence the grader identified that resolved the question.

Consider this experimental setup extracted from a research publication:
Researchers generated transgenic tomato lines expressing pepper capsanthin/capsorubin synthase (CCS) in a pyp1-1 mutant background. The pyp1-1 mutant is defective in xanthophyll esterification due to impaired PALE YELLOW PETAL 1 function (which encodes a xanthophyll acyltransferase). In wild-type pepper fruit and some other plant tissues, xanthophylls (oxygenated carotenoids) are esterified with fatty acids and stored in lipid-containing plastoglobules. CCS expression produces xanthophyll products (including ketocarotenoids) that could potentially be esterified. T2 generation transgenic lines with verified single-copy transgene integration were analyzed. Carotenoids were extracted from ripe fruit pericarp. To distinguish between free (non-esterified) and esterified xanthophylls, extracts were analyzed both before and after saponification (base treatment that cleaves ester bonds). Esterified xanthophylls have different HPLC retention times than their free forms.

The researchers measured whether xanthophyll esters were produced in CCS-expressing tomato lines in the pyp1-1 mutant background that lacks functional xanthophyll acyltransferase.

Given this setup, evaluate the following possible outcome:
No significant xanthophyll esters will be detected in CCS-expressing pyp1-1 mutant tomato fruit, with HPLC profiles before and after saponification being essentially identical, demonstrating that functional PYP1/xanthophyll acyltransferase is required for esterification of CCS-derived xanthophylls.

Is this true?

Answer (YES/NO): NO